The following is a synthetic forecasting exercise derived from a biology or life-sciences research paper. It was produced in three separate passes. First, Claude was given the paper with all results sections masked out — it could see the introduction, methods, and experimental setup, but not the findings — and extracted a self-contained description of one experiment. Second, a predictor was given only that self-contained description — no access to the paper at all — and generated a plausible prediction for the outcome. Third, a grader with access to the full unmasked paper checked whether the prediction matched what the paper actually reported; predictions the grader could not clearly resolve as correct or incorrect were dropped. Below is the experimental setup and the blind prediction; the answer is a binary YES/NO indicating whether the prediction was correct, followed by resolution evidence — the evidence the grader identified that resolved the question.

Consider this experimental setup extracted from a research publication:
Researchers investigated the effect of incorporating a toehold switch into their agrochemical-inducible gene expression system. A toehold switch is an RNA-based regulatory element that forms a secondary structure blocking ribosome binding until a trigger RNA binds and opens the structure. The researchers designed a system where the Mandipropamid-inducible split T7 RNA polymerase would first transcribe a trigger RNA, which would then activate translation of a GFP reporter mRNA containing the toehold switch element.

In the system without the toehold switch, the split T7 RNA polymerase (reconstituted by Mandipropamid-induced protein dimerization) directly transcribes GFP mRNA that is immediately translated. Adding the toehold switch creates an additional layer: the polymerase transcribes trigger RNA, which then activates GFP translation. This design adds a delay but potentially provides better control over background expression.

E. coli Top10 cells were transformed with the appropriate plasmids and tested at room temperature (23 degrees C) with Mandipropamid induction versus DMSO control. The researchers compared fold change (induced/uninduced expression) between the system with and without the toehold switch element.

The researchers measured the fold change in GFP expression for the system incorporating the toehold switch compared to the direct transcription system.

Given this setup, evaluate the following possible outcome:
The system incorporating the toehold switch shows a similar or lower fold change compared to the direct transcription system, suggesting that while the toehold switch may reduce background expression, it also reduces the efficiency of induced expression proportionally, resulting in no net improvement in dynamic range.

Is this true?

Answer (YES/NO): NO